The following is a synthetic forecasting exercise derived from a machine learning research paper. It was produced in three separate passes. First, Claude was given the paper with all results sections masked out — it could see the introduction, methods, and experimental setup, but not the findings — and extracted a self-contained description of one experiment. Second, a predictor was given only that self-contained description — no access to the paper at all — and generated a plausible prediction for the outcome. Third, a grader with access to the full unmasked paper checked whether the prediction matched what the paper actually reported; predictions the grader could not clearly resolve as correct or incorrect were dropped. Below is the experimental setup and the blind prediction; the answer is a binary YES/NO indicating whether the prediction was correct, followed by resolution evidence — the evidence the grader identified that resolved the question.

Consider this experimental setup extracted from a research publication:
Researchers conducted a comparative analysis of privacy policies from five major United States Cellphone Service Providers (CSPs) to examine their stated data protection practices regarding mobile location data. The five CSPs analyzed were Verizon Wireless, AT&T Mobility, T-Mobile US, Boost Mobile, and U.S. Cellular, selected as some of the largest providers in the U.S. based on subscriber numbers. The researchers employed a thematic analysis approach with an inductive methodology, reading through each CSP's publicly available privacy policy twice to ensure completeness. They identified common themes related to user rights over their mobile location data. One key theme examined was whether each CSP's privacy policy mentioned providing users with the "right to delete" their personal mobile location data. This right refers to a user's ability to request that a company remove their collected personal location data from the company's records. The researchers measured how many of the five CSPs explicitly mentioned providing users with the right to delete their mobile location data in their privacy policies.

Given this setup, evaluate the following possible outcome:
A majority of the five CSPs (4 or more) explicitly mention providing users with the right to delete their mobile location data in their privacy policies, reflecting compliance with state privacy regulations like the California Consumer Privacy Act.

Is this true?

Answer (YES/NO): NO